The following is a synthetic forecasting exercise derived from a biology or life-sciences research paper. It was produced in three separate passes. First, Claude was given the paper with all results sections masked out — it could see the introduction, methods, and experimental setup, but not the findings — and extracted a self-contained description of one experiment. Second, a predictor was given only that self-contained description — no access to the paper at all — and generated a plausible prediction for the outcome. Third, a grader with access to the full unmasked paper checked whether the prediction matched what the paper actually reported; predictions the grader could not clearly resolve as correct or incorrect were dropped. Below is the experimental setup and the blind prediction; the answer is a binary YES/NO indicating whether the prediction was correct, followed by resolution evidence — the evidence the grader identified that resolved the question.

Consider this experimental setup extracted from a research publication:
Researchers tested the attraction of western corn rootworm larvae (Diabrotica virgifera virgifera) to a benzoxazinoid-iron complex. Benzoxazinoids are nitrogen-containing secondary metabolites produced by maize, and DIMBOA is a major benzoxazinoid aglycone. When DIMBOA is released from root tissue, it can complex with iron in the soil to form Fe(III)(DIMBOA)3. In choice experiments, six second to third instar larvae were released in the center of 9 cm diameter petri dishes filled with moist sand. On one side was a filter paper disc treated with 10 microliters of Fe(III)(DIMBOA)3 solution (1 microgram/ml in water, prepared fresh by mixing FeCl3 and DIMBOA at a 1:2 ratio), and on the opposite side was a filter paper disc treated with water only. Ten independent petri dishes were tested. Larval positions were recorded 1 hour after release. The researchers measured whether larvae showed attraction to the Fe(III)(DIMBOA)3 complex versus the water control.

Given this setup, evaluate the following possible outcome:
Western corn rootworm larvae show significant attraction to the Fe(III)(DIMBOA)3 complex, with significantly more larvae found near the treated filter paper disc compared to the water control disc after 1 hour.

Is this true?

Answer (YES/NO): YES